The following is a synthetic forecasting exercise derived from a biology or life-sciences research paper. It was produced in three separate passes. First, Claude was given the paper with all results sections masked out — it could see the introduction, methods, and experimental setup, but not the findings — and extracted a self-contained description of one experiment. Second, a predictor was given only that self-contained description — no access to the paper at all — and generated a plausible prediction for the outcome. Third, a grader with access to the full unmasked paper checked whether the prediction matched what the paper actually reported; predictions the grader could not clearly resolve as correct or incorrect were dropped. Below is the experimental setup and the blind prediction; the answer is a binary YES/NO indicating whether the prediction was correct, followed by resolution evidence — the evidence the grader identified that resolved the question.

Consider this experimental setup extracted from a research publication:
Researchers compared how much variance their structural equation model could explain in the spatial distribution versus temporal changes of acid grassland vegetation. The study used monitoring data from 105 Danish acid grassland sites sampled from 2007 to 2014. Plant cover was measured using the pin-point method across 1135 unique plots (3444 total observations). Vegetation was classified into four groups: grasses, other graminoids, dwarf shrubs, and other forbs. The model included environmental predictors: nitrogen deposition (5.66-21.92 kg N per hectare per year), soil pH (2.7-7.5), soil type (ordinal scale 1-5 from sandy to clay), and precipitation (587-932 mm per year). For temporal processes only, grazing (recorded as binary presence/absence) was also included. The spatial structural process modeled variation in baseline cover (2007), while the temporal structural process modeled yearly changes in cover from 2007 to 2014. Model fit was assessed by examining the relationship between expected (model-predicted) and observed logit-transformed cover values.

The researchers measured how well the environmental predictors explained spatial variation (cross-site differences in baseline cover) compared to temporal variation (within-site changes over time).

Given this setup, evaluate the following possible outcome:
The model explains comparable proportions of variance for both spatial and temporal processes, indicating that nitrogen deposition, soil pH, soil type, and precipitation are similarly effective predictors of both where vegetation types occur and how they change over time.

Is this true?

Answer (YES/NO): NO